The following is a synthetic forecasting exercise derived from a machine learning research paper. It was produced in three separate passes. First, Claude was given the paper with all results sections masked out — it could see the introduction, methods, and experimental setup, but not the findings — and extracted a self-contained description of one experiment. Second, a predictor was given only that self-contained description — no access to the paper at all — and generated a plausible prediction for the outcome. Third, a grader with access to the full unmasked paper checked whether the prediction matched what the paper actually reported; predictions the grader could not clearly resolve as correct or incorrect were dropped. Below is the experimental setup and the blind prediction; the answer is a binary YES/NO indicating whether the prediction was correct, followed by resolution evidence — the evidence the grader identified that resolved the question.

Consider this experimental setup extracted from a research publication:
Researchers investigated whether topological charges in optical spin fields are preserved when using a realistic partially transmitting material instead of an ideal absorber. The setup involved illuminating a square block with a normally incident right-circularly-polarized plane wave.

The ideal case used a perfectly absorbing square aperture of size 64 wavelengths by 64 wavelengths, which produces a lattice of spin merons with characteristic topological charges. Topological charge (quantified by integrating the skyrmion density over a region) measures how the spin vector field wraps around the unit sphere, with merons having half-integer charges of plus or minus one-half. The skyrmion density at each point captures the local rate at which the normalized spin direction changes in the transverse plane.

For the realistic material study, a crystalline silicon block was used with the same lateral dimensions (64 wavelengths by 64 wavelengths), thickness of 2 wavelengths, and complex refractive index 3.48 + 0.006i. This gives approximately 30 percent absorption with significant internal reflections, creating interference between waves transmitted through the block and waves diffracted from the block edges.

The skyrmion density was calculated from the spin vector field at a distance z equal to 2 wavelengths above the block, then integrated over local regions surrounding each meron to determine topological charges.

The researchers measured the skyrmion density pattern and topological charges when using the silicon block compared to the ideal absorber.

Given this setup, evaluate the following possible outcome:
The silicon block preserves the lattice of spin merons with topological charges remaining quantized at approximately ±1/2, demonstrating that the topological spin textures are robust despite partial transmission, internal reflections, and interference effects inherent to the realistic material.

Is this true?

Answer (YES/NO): YES